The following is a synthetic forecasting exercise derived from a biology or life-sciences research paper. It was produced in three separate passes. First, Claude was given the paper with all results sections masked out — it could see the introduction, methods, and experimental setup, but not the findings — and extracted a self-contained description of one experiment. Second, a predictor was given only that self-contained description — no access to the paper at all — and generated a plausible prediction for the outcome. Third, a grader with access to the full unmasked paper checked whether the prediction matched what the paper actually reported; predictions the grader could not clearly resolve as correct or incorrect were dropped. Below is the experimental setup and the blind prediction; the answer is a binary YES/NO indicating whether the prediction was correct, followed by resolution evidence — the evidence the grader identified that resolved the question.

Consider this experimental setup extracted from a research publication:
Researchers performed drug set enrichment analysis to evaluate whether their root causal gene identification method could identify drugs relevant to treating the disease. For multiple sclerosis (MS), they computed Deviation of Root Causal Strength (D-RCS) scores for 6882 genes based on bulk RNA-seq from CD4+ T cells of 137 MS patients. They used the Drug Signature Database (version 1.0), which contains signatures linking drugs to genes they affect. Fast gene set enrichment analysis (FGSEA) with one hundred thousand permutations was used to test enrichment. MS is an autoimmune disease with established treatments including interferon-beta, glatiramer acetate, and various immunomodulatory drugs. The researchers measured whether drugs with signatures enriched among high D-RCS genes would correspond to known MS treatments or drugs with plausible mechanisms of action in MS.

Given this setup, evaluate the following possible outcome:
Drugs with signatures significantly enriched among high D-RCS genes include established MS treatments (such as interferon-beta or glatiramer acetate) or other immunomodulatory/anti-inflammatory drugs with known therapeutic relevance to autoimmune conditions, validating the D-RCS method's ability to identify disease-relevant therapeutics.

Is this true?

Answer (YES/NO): NO